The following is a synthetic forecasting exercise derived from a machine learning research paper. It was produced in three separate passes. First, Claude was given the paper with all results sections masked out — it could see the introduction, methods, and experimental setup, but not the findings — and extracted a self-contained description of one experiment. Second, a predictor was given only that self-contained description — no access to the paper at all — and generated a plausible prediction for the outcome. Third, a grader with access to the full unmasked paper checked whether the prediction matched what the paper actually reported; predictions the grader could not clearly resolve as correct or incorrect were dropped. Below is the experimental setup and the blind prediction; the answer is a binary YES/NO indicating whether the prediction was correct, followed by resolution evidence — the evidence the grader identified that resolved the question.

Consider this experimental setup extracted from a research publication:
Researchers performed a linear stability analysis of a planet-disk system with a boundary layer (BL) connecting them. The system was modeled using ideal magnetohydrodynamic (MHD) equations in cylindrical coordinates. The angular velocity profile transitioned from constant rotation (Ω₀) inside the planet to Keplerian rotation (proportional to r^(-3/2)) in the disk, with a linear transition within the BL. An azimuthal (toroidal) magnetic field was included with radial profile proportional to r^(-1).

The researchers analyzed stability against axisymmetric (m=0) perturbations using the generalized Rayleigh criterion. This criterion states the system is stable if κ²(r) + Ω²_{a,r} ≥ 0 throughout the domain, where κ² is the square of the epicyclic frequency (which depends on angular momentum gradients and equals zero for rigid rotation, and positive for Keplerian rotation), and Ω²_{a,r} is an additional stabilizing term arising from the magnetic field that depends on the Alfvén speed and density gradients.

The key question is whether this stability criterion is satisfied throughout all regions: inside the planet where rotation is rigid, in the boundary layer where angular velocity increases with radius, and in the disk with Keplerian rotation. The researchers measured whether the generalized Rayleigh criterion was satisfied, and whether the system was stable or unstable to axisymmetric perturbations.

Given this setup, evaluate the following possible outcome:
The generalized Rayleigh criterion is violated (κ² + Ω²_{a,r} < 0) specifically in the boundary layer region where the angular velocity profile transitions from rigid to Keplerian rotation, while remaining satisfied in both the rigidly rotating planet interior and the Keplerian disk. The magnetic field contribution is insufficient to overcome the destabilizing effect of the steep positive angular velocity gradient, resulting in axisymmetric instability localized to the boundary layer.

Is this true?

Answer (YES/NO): NO